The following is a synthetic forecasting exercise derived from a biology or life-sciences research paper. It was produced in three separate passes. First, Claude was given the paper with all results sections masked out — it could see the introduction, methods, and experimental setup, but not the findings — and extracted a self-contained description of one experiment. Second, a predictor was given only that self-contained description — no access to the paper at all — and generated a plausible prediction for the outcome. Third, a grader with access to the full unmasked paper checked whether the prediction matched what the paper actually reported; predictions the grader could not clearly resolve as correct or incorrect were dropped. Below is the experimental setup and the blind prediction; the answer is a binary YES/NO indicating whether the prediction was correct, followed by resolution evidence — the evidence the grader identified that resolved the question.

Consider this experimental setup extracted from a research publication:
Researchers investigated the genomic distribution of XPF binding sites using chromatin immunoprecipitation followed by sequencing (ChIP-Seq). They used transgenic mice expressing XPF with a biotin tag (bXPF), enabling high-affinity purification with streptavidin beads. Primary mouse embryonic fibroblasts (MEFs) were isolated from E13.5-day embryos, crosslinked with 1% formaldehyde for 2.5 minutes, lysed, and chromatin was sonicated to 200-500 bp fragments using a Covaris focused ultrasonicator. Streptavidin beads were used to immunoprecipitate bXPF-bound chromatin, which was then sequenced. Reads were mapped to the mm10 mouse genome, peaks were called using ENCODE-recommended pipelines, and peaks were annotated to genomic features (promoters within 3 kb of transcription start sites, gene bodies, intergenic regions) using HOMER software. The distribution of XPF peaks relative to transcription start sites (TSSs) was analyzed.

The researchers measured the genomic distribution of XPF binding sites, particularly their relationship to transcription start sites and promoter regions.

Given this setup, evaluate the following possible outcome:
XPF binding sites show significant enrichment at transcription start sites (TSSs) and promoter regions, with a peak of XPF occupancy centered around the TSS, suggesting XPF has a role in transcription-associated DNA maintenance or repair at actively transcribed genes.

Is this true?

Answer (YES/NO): YES